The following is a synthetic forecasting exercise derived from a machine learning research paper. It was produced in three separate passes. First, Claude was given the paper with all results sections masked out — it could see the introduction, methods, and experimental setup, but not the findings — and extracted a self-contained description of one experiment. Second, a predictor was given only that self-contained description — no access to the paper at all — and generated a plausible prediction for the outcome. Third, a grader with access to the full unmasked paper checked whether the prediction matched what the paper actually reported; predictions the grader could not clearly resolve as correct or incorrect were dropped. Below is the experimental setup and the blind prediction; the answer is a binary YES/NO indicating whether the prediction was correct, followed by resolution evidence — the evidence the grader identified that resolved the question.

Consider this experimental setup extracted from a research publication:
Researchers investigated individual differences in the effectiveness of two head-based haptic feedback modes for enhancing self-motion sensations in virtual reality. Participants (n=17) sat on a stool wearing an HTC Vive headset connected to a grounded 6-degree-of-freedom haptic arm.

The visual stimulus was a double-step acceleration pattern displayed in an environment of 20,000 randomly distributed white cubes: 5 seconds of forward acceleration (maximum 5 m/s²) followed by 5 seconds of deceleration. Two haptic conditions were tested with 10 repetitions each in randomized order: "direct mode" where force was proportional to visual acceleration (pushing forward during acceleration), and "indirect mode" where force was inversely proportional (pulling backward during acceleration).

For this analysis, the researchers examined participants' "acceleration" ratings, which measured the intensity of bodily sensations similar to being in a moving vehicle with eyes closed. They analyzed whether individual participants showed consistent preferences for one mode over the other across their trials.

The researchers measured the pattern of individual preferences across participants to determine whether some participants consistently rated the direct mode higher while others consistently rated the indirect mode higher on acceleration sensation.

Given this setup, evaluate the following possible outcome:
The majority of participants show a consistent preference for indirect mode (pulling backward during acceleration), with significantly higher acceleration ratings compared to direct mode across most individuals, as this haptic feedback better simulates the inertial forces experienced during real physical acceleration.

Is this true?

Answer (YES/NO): NO